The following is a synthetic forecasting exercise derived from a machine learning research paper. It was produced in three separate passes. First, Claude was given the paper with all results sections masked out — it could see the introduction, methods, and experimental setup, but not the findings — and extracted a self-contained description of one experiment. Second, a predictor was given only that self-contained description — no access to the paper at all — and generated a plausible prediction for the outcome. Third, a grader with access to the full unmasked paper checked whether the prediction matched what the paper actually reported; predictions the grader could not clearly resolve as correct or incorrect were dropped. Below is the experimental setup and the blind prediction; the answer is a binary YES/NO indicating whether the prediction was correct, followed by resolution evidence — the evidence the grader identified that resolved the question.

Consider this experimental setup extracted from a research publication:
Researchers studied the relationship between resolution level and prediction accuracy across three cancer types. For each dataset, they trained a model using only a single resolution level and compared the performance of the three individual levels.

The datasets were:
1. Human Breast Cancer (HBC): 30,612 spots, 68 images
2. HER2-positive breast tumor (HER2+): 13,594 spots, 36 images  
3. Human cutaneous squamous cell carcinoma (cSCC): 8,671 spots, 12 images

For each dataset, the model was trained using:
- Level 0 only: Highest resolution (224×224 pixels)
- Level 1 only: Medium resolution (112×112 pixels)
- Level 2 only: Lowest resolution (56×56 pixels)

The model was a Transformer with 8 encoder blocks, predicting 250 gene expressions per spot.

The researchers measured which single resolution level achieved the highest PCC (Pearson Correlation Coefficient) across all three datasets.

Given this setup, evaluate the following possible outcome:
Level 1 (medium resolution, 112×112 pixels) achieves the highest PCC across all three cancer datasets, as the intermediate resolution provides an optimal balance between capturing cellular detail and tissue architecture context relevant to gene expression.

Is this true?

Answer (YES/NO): NO